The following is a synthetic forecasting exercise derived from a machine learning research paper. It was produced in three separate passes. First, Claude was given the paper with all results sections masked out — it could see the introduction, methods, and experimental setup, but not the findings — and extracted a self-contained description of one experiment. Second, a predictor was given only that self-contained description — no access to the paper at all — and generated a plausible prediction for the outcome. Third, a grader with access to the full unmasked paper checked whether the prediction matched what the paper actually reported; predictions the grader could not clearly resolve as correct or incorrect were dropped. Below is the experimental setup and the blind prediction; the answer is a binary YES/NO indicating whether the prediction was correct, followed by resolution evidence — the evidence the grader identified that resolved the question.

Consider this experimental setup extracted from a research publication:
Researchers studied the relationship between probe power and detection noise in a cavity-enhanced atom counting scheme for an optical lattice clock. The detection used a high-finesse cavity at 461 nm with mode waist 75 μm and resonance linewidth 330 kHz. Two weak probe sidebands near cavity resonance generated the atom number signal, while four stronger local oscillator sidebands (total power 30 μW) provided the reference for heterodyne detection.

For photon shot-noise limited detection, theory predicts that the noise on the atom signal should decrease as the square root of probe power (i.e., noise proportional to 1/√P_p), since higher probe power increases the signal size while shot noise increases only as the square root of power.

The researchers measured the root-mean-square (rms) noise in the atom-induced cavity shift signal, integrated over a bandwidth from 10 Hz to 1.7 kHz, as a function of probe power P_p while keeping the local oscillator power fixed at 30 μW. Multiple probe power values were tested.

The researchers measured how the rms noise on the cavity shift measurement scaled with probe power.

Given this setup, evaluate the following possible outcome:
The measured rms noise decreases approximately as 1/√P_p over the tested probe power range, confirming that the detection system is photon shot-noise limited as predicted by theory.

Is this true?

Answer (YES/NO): NO